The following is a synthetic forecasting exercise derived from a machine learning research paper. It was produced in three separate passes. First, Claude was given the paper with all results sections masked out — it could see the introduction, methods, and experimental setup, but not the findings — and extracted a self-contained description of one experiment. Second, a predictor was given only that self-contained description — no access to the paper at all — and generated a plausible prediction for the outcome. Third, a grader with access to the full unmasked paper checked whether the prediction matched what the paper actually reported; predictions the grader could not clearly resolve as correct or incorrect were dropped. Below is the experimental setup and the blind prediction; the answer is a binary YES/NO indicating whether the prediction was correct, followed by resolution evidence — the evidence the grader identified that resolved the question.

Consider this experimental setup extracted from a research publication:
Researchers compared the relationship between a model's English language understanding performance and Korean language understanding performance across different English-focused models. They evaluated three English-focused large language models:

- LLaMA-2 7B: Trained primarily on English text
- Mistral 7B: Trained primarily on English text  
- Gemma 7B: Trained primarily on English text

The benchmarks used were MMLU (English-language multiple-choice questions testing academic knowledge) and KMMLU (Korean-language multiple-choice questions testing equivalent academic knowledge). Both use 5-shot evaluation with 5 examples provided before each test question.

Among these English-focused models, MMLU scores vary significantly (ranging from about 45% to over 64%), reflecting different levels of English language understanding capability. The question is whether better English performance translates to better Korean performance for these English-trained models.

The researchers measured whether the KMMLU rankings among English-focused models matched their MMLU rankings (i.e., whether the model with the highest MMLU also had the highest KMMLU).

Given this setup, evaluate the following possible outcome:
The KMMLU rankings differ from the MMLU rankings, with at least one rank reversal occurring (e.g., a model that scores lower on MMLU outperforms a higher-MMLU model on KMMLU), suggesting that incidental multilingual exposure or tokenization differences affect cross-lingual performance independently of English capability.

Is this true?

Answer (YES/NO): YES